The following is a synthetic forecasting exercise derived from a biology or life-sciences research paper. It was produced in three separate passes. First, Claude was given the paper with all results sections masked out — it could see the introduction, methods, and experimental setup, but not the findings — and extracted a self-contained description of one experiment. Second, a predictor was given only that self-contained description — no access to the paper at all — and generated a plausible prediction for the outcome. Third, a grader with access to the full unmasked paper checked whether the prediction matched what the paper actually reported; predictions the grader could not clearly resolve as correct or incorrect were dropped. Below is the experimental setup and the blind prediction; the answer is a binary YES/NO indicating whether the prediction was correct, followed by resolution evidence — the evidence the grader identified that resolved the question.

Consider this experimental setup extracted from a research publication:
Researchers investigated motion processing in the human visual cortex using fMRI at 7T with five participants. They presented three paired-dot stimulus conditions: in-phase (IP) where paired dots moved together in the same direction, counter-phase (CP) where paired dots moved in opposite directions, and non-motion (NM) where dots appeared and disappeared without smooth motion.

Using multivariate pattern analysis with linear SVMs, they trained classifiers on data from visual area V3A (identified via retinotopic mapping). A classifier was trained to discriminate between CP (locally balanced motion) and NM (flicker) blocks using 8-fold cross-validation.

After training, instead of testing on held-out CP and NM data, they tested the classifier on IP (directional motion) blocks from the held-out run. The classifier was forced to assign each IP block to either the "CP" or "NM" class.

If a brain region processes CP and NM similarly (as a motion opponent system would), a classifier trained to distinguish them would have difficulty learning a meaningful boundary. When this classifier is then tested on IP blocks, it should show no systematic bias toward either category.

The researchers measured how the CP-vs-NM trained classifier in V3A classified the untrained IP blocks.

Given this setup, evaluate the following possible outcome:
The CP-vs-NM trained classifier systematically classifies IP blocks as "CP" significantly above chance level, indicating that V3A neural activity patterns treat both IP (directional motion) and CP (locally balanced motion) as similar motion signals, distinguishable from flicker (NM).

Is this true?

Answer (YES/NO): NO